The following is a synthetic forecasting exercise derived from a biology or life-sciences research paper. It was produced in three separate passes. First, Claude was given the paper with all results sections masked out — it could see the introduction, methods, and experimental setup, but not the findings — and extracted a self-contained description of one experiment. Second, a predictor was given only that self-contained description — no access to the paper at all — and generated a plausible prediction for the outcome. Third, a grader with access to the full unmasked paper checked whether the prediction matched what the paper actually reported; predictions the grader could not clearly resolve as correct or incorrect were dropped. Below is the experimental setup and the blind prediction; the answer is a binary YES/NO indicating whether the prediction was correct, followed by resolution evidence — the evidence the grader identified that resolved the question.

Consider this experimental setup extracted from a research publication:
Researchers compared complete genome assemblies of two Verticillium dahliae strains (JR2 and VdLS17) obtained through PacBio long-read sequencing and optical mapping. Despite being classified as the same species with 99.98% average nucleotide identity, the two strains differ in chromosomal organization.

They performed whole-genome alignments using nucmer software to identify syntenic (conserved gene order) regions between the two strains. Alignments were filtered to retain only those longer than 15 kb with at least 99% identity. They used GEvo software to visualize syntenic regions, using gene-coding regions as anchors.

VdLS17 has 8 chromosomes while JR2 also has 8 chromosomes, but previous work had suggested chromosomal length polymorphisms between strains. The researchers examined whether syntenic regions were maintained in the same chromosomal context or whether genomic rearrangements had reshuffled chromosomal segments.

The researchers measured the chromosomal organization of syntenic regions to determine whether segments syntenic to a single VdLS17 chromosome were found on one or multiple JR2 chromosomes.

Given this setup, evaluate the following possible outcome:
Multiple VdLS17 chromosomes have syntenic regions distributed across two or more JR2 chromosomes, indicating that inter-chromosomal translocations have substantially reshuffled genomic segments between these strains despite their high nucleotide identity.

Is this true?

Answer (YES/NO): YES